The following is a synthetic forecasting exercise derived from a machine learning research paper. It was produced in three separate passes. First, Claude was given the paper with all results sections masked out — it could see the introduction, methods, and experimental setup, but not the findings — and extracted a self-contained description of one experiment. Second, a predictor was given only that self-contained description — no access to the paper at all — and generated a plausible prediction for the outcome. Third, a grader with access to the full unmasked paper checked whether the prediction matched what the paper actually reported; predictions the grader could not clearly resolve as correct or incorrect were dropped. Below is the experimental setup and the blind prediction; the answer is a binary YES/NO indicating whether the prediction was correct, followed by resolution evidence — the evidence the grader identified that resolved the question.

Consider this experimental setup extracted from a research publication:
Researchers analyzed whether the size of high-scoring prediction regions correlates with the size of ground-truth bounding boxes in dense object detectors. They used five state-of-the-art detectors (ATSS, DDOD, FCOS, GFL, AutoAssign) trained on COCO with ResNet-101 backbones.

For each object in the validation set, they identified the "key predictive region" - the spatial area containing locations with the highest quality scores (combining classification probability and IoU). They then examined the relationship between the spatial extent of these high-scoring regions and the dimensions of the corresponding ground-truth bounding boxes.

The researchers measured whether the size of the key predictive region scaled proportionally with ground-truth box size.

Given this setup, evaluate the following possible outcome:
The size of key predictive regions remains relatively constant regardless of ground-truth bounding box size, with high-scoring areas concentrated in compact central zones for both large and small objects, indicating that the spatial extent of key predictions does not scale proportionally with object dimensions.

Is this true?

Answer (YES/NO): YES